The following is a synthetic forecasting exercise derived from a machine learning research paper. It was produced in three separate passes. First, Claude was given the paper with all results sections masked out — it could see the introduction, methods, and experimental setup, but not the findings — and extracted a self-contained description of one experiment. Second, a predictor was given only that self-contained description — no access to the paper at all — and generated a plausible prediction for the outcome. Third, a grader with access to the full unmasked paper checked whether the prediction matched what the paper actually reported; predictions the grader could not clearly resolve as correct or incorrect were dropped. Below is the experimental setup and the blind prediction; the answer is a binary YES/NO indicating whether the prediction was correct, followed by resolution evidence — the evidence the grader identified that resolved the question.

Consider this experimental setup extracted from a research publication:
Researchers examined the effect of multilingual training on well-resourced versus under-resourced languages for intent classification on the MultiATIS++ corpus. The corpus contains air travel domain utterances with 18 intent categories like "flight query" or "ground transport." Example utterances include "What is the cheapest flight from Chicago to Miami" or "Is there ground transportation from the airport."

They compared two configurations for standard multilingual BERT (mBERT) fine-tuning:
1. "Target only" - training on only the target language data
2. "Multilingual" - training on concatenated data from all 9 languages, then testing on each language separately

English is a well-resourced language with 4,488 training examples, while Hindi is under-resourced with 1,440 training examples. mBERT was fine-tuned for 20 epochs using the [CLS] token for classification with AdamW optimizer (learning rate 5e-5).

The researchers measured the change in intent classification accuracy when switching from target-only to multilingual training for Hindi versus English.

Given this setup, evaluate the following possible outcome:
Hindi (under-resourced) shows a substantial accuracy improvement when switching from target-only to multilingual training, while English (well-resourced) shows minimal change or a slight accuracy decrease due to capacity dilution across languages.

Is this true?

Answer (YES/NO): YES